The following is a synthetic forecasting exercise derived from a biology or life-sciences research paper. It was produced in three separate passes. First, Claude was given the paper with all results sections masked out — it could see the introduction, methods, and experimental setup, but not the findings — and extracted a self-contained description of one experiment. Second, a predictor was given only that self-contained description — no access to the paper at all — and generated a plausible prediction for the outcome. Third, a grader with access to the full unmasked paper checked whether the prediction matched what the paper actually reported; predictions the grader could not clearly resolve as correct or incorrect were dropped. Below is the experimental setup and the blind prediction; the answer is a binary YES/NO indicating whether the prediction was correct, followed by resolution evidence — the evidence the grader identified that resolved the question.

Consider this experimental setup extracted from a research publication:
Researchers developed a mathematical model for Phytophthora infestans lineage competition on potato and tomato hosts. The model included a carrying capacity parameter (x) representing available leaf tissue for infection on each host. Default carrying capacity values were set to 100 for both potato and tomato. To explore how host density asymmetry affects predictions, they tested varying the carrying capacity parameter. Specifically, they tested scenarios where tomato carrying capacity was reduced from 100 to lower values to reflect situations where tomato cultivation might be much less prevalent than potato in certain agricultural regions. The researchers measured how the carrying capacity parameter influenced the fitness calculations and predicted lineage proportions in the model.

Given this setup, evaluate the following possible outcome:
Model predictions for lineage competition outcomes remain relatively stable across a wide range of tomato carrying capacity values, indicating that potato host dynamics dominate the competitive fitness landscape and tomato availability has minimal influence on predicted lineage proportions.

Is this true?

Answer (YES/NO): YES